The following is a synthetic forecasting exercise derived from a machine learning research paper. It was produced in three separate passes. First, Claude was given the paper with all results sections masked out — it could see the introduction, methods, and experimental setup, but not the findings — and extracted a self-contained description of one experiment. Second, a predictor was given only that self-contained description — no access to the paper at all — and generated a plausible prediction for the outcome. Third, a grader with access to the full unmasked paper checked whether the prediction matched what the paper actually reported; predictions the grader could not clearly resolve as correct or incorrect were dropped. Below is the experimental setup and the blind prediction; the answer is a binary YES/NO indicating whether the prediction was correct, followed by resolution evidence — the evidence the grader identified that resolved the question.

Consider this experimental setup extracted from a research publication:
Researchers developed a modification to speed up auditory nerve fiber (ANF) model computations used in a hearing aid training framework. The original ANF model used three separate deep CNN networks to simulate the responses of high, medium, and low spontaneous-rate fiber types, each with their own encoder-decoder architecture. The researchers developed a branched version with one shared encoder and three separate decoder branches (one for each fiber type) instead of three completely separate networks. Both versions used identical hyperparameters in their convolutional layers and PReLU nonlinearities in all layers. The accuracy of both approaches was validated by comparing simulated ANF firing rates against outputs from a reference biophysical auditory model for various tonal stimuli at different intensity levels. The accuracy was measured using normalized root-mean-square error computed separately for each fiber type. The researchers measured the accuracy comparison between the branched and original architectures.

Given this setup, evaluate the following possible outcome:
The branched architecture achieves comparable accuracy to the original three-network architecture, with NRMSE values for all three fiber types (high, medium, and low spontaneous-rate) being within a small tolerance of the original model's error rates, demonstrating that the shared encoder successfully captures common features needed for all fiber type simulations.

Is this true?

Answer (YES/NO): YES